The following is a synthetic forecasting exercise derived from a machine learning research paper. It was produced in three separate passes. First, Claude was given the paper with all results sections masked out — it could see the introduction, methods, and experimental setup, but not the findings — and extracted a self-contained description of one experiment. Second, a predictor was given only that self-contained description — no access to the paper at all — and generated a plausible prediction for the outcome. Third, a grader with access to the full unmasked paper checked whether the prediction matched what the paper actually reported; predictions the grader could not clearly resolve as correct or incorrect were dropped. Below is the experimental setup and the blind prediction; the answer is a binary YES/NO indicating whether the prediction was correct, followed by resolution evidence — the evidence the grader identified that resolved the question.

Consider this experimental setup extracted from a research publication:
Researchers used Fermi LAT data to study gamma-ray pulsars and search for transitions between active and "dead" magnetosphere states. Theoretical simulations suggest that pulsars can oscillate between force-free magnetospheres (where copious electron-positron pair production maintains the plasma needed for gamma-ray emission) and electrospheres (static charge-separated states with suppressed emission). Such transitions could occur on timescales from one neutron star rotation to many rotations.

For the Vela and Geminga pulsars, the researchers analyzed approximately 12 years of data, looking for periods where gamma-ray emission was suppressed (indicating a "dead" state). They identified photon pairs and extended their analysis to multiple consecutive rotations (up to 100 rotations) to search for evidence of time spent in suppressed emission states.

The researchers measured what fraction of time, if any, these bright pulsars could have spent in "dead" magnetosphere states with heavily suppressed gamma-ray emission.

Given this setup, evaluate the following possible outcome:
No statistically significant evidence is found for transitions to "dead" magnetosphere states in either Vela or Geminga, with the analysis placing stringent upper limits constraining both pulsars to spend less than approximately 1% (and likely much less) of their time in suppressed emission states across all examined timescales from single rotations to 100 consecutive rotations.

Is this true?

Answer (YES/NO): NO